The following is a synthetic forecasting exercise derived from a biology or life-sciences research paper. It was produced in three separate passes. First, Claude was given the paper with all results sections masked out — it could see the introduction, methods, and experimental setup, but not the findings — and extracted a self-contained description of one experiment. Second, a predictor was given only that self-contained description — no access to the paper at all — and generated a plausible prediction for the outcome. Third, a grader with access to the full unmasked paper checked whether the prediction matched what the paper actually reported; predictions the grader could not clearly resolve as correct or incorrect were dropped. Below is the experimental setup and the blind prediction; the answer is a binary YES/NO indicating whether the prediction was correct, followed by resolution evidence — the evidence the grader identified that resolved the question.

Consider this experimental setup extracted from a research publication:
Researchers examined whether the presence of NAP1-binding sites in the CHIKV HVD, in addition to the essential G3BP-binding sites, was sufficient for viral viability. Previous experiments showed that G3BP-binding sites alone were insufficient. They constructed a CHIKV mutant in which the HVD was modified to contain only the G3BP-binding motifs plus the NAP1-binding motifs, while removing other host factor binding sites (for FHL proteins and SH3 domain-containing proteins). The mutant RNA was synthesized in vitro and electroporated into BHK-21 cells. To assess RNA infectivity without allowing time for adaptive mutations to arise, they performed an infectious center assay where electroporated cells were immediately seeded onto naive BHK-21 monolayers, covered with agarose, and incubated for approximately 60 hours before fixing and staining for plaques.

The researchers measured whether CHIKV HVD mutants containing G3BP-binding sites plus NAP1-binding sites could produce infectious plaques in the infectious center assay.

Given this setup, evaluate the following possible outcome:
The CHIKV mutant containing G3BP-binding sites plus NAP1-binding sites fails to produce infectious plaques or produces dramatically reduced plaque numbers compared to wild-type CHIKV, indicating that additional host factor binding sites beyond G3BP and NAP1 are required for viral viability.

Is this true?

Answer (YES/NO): NO